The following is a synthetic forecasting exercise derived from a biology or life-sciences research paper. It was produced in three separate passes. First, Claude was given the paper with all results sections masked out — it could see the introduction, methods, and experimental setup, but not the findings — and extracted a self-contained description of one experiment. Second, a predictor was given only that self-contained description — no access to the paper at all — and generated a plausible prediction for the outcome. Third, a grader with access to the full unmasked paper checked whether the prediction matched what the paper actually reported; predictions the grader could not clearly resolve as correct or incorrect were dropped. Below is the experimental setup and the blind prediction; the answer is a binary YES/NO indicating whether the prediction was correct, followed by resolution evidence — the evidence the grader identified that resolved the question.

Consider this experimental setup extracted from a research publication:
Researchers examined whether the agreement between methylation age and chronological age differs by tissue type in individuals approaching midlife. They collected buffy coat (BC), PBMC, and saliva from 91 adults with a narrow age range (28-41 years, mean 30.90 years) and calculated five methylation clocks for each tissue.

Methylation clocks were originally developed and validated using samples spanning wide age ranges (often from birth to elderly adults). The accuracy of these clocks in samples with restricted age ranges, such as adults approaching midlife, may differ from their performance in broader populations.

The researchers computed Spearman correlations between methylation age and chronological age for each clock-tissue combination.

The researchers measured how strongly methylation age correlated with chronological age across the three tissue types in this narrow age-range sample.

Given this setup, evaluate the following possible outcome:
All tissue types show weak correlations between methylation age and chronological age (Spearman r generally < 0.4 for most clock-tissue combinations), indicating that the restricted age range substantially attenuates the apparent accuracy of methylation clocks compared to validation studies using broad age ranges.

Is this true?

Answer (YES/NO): NO